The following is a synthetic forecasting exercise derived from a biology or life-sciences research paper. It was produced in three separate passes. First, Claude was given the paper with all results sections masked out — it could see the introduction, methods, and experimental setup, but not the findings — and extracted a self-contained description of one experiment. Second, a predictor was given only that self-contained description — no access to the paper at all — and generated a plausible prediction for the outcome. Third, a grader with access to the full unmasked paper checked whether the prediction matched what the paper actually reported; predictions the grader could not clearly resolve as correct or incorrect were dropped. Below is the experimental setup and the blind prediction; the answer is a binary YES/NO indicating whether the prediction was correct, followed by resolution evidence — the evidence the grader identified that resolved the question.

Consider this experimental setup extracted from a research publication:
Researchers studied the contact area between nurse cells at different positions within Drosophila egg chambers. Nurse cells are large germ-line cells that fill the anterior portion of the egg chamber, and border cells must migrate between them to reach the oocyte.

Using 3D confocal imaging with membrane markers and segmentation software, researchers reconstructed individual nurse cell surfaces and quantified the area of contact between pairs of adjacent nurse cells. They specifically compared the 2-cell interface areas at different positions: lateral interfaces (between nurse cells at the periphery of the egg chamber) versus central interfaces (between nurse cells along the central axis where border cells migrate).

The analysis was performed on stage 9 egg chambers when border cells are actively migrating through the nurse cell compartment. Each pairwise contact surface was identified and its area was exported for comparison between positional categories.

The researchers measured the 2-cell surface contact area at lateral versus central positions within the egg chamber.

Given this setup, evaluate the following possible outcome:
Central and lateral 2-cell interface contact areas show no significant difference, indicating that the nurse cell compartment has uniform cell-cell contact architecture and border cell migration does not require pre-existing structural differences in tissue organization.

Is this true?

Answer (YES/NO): NO